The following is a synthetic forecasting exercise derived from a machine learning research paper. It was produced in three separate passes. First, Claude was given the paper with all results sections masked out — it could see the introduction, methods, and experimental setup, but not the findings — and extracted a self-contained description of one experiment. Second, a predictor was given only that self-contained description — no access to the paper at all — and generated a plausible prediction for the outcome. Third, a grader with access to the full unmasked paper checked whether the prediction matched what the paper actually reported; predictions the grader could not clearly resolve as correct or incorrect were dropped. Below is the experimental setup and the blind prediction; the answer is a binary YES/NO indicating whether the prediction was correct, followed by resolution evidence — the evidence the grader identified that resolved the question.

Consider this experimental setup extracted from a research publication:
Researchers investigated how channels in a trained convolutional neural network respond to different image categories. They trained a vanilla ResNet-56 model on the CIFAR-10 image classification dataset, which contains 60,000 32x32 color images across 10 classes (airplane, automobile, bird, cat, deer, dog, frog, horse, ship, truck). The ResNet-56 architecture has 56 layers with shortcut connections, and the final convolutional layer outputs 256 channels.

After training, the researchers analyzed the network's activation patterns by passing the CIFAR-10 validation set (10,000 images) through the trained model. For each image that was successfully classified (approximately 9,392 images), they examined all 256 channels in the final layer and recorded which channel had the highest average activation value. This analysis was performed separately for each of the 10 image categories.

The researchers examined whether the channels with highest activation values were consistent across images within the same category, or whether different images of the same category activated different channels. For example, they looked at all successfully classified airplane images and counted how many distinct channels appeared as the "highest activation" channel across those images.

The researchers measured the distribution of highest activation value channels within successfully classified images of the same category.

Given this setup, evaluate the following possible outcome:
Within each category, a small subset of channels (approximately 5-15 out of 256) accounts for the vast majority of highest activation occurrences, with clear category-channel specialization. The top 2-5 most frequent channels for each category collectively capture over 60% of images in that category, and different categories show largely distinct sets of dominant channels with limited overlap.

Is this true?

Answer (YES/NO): NO